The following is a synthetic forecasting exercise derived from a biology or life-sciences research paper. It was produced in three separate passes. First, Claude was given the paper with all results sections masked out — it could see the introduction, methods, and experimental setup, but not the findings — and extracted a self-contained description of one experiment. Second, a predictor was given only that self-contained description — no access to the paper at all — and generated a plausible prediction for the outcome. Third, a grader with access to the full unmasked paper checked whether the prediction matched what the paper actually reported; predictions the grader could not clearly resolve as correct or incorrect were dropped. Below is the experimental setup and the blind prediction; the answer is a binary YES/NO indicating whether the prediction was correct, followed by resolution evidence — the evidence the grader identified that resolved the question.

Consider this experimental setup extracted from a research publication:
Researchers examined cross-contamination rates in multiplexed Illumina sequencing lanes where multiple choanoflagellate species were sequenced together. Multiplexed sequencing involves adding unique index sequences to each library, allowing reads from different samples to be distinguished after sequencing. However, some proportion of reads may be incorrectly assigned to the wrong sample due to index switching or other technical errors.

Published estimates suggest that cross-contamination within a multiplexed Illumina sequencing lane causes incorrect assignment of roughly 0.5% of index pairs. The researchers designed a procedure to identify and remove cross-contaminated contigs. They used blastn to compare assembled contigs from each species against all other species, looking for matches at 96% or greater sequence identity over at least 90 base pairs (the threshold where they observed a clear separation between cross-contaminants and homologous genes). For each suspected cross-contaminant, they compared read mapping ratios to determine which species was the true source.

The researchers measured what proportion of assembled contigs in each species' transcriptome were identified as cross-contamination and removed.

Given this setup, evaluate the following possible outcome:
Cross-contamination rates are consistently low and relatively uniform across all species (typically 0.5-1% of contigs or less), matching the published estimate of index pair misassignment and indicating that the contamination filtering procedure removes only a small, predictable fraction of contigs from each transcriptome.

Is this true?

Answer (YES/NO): NO